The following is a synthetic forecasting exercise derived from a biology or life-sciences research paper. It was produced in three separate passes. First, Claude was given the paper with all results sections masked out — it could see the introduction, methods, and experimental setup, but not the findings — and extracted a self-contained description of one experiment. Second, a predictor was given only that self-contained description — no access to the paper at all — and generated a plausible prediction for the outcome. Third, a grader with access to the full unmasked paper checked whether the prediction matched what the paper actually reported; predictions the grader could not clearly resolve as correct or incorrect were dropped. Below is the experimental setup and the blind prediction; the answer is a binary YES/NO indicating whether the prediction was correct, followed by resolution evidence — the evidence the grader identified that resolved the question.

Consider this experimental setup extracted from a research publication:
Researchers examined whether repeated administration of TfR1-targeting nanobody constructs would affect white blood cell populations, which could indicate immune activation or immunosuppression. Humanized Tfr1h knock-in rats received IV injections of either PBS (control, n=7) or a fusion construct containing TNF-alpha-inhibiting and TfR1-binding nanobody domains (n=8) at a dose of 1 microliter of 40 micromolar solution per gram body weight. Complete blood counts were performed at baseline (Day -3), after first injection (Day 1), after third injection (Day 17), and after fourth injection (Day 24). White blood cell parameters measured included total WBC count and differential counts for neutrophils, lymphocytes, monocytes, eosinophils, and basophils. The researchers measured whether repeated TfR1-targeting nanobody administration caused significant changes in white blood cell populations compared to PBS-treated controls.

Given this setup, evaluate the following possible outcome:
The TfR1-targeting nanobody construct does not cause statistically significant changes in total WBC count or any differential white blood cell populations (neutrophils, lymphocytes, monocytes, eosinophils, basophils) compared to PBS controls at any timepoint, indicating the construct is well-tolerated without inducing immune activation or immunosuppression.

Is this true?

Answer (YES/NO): YES